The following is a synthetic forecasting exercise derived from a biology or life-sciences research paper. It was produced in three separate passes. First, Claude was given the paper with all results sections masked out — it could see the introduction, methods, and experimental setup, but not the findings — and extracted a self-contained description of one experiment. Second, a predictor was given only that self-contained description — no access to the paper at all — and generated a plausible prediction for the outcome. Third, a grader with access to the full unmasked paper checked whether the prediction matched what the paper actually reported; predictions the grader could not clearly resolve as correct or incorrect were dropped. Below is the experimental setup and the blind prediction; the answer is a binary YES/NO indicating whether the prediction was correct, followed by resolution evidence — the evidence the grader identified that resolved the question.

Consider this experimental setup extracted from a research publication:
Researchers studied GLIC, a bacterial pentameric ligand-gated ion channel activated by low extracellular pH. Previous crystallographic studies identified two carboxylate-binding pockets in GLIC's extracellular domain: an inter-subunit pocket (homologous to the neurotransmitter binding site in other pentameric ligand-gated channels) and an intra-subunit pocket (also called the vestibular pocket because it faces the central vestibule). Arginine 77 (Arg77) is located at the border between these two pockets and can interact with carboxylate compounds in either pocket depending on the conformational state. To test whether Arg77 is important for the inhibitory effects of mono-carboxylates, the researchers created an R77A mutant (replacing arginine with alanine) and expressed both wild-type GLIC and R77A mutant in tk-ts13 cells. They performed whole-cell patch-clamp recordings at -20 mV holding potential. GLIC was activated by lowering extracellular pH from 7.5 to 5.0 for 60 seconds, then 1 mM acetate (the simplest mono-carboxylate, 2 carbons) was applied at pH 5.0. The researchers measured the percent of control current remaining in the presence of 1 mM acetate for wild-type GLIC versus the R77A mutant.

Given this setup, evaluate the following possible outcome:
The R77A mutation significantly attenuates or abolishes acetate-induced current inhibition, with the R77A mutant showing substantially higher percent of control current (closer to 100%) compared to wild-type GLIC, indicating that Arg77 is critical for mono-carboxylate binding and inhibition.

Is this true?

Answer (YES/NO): YES